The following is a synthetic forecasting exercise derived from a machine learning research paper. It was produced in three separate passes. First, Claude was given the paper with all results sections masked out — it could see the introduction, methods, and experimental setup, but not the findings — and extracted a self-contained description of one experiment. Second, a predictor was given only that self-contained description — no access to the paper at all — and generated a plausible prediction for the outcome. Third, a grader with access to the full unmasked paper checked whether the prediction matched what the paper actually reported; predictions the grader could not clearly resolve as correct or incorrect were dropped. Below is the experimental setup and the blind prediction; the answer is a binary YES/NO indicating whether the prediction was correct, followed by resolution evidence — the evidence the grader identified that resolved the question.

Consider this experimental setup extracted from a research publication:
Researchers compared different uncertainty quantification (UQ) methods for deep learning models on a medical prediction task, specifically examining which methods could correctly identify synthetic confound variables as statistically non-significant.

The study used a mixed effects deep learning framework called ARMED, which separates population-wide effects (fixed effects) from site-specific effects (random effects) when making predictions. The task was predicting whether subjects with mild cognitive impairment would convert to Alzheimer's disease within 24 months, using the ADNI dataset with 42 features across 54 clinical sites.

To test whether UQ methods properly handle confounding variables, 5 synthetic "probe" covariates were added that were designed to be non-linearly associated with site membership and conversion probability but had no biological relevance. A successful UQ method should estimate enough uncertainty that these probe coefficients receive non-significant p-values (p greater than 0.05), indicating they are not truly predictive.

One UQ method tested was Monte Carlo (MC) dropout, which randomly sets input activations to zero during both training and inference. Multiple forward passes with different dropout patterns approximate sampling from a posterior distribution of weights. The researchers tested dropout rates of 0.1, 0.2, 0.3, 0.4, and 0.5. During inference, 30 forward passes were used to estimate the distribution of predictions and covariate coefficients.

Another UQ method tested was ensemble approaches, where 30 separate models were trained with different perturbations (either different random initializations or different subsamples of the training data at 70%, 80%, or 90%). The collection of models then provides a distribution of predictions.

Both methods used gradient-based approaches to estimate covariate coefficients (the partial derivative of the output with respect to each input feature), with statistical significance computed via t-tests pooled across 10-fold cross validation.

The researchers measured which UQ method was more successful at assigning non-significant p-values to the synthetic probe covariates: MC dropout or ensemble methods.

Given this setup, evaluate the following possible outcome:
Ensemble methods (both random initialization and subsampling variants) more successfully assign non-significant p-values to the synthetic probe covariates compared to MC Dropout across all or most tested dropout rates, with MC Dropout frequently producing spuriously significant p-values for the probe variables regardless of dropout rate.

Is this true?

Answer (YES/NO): NO